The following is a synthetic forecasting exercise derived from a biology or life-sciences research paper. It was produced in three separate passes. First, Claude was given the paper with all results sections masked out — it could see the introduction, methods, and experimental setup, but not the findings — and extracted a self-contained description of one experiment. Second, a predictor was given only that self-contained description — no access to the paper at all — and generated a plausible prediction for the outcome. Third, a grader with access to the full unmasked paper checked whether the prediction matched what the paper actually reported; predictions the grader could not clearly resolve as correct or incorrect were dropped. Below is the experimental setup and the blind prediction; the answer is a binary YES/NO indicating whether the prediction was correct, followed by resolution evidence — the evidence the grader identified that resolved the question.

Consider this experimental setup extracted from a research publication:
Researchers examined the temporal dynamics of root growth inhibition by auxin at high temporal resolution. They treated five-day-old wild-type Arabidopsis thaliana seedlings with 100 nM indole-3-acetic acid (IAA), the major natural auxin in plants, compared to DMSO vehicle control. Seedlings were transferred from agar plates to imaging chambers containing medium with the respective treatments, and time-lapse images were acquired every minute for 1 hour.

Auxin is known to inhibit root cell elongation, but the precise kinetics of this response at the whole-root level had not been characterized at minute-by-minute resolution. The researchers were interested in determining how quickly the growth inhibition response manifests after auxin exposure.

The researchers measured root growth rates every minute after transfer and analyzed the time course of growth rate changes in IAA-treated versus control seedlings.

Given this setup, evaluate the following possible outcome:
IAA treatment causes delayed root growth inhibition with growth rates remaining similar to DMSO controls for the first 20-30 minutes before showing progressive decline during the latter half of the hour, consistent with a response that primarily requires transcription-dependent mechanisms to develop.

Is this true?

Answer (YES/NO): NO